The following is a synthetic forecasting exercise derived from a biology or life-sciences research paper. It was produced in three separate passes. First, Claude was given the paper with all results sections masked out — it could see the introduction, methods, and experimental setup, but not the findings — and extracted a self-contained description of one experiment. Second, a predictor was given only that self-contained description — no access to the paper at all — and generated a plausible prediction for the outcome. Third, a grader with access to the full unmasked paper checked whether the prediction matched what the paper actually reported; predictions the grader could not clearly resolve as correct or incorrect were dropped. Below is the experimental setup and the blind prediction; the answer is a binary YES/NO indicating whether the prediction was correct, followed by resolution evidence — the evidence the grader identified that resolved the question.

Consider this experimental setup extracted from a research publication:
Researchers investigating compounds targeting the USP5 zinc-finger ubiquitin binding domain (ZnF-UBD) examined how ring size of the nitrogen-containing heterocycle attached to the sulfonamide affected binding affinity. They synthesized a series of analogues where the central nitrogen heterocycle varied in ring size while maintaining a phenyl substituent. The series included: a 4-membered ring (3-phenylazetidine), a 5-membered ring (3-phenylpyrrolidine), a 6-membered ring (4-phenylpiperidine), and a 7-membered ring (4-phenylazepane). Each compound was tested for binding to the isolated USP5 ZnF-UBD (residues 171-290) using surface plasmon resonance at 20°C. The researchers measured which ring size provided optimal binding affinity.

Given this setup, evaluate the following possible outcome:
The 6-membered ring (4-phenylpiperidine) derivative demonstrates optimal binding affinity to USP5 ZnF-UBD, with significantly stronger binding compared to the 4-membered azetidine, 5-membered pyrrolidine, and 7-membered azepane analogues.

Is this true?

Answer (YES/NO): YES